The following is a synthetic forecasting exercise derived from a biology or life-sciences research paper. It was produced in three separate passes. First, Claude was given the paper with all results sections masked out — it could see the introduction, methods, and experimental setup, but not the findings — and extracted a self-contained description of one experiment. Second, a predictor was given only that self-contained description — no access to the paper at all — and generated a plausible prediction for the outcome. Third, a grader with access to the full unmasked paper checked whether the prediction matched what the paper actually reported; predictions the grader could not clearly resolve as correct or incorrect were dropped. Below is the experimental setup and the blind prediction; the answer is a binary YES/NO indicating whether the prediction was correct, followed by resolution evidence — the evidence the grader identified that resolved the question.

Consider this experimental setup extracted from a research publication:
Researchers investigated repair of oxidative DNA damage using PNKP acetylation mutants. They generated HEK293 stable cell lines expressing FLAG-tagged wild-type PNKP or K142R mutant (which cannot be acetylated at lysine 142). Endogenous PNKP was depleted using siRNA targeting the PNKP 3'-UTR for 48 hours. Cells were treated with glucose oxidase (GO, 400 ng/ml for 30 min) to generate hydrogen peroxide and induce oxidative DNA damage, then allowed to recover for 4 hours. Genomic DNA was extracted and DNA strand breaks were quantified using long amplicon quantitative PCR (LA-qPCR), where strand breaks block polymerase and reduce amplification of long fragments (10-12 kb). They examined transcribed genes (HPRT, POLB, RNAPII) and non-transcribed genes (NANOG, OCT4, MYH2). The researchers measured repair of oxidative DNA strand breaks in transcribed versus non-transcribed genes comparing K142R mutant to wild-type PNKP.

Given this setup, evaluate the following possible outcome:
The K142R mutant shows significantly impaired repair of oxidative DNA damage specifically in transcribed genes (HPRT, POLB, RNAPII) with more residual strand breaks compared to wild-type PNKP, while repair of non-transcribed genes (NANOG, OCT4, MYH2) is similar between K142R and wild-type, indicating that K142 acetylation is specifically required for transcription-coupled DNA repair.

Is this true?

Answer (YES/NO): YES